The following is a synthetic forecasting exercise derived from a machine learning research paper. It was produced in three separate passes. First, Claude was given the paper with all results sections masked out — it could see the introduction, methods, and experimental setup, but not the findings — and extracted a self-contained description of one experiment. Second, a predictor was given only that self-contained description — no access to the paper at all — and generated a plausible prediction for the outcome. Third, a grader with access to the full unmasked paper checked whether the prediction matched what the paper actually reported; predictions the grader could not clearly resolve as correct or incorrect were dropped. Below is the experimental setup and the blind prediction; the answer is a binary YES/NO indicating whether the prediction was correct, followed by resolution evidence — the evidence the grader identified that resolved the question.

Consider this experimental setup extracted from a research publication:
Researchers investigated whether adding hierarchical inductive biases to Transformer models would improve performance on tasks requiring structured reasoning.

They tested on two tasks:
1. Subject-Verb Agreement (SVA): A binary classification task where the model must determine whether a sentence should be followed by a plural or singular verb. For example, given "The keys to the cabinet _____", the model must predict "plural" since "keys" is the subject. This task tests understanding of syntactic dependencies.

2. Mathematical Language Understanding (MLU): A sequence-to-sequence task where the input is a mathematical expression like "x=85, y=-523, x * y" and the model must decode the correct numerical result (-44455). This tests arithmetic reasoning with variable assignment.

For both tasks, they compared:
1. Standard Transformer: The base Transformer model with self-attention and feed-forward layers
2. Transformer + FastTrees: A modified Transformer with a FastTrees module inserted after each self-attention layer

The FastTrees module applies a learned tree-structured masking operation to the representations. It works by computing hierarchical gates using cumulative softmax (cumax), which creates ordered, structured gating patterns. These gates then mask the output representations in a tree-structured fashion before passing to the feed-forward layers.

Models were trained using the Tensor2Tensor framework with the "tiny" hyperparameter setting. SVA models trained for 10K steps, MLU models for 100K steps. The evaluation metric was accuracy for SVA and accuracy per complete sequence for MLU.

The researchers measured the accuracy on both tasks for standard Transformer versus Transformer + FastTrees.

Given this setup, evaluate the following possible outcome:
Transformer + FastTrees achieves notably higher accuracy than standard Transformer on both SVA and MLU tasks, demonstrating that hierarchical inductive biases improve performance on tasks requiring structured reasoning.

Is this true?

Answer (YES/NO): NO